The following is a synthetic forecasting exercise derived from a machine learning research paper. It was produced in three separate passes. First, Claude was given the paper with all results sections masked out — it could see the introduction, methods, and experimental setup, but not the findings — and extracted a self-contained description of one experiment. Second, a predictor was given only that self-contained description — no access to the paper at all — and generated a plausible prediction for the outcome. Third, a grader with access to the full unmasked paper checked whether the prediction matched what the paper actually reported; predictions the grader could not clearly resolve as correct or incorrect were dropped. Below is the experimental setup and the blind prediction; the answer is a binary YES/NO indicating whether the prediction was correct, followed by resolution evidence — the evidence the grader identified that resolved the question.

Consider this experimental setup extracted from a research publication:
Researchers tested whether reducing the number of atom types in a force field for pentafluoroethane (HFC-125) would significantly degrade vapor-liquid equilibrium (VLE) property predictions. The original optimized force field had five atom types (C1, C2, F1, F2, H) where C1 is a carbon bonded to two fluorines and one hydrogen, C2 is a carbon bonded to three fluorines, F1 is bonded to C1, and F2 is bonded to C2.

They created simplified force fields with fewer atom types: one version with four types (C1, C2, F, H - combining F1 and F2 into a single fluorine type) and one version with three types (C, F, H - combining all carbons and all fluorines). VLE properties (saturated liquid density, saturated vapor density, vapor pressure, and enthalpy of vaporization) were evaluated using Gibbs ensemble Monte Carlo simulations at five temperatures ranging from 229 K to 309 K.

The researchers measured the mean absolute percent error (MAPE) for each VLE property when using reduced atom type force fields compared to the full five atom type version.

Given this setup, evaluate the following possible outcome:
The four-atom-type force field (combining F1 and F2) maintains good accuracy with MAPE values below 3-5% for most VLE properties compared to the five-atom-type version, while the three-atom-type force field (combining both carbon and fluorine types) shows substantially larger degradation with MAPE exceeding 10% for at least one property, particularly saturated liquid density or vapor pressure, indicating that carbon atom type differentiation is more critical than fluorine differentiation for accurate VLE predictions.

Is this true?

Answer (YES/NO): NO